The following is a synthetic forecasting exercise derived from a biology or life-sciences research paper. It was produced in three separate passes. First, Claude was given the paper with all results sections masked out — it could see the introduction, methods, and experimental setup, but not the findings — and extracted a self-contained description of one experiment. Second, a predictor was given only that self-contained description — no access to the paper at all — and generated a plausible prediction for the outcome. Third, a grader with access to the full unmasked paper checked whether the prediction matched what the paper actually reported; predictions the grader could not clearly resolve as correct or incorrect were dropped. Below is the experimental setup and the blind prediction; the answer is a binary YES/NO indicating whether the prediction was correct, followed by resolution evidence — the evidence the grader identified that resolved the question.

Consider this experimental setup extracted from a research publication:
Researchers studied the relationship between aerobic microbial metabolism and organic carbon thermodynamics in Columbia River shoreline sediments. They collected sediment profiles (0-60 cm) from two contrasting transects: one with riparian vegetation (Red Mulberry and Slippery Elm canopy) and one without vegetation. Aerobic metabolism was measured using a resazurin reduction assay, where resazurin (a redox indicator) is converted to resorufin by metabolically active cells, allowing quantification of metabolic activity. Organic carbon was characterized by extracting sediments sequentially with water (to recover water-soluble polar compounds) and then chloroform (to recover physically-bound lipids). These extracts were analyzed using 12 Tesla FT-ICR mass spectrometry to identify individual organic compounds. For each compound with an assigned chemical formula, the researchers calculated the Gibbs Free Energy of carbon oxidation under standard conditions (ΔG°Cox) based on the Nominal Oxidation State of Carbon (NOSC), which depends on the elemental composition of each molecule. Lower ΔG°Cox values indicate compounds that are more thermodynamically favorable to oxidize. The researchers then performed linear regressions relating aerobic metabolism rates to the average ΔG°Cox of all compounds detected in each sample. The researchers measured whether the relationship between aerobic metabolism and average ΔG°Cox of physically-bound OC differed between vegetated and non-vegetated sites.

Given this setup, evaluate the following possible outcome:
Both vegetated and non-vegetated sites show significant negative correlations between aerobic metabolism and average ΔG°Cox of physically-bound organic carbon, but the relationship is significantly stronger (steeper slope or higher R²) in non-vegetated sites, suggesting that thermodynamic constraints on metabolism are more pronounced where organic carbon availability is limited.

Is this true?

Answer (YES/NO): NO